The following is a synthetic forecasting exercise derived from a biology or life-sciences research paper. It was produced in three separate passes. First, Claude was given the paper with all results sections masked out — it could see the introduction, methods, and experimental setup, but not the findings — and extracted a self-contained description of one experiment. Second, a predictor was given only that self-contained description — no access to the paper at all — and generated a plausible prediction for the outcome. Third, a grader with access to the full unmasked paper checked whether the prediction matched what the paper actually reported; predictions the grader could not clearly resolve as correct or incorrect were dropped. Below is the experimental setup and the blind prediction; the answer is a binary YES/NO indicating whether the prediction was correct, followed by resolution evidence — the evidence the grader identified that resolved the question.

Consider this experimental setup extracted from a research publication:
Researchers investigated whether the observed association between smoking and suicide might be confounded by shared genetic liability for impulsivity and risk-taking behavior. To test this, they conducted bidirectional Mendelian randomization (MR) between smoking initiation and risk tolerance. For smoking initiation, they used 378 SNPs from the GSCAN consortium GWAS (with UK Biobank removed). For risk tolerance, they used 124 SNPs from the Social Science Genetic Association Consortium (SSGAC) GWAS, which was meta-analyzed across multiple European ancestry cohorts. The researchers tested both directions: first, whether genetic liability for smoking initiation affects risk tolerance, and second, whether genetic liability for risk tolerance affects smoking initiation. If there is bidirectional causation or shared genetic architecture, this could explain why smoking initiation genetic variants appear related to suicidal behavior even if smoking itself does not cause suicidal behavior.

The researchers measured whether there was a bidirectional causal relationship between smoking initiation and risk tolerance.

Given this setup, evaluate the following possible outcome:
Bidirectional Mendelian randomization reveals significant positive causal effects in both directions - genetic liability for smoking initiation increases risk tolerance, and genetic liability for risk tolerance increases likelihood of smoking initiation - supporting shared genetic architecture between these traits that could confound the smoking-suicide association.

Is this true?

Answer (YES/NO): YES